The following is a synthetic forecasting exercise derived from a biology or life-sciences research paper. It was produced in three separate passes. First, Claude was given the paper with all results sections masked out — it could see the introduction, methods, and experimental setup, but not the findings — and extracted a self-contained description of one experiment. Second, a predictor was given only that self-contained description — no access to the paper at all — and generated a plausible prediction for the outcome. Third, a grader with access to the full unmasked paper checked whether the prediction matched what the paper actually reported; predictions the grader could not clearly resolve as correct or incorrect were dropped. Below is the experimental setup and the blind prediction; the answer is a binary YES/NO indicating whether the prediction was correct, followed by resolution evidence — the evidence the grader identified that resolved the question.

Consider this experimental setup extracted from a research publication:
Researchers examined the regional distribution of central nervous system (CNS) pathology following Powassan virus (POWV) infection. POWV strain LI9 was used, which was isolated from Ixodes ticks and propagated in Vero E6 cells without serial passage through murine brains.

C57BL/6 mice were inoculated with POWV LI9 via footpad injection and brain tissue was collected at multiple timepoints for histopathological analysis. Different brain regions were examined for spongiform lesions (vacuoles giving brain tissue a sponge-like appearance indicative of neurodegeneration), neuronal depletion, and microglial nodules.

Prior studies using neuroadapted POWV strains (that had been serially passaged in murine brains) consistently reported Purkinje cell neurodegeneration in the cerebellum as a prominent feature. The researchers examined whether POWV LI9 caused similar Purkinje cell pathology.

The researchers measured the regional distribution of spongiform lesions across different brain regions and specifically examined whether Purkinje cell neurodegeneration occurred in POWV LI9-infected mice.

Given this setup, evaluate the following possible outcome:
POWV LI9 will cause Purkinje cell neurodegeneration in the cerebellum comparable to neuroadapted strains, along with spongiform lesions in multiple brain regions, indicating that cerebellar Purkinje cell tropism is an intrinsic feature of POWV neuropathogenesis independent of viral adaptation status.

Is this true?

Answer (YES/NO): NO